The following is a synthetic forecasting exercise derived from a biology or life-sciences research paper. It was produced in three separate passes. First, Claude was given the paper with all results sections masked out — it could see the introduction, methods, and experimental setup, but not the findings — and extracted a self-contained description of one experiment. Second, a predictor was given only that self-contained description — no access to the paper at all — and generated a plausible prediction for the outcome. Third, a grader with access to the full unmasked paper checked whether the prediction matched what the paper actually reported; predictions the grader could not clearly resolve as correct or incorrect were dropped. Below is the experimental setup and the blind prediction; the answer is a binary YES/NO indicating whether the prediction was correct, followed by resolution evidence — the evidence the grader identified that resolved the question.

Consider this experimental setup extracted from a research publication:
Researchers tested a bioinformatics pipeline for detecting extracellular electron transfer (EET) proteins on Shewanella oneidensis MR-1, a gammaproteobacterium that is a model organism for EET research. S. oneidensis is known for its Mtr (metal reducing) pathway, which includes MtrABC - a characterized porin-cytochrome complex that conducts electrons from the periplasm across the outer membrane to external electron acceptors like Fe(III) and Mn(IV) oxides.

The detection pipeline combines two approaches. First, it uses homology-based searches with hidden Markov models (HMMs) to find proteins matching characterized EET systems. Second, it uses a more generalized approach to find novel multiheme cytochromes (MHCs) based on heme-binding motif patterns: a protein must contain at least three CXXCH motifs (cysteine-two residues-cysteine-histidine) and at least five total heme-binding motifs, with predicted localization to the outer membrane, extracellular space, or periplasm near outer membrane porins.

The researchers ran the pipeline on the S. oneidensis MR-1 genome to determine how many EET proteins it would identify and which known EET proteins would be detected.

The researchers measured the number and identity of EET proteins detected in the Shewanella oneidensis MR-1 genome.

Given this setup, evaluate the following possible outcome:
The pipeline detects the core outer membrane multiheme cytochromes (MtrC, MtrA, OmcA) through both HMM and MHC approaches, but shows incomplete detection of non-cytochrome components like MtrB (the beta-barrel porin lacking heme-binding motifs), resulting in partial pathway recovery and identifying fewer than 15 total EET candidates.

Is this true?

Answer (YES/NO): NO